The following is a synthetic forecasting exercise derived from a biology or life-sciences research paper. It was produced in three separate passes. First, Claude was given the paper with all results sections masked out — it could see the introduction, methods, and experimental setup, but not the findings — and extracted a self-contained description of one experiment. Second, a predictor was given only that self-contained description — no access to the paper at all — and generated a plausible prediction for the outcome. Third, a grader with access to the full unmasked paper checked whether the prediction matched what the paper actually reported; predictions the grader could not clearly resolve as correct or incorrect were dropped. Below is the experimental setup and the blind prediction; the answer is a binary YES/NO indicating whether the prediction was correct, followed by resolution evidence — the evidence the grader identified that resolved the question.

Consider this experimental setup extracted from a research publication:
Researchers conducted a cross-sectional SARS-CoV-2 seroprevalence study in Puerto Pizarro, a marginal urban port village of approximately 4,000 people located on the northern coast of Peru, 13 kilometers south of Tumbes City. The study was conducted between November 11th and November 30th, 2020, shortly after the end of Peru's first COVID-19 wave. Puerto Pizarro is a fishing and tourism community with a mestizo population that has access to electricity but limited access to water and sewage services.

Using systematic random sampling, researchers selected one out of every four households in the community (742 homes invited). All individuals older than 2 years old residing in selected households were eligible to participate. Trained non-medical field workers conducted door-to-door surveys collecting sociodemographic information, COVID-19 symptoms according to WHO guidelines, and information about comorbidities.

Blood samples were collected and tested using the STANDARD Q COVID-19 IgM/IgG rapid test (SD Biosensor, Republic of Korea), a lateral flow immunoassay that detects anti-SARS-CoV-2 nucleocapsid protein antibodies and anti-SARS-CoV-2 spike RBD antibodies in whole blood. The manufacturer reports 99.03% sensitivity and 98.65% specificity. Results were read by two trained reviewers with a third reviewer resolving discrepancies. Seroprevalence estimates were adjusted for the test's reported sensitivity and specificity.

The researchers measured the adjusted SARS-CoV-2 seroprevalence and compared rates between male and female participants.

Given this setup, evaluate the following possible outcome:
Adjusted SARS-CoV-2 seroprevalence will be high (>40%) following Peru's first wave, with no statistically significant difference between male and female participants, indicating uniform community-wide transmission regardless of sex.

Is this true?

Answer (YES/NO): NO